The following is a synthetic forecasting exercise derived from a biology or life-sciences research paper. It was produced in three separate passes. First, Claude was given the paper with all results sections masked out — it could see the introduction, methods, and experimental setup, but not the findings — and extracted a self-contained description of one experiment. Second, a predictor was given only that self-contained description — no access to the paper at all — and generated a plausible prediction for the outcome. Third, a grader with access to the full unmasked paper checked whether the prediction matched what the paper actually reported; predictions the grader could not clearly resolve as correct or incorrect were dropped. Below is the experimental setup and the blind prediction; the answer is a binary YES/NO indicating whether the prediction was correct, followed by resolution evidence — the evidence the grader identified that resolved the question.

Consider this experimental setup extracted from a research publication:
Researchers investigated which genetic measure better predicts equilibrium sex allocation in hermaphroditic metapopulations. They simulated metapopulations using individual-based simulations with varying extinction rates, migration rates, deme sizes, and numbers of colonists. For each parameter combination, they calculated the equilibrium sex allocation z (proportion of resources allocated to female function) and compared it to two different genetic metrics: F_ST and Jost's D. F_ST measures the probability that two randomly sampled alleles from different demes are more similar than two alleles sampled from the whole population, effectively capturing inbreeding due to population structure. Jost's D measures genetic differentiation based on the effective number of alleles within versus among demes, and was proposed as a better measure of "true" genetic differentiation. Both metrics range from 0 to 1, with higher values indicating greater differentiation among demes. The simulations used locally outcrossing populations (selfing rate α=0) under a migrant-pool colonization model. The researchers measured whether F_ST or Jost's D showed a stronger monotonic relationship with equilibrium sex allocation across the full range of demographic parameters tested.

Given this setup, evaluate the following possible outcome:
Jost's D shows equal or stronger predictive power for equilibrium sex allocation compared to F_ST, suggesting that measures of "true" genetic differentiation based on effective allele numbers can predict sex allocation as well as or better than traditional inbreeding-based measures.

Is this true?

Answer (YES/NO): NO